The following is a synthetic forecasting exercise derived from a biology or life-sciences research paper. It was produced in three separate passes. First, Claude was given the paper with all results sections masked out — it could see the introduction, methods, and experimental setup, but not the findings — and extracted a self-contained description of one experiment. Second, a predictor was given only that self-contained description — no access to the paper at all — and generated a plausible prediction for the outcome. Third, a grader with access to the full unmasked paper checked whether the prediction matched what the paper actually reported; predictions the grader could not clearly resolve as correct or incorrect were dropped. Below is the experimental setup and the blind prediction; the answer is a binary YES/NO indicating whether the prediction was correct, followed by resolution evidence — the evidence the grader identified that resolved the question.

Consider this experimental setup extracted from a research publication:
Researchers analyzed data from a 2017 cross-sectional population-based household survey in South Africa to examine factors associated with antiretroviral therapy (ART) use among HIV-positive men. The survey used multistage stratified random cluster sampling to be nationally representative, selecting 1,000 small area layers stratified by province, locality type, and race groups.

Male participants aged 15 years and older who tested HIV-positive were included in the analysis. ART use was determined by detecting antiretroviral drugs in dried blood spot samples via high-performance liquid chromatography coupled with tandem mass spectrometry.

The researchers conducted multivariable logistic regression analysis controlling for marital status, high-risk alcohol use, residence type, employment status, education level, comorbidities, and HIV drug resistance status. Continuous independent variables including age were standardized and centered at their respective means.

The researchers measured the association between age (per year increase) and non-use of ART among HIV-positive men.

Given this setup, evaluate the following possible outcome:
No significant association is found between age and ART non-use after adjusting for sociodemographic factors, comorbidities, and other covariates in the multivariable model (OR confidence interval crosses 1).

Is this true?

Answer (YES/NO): NO